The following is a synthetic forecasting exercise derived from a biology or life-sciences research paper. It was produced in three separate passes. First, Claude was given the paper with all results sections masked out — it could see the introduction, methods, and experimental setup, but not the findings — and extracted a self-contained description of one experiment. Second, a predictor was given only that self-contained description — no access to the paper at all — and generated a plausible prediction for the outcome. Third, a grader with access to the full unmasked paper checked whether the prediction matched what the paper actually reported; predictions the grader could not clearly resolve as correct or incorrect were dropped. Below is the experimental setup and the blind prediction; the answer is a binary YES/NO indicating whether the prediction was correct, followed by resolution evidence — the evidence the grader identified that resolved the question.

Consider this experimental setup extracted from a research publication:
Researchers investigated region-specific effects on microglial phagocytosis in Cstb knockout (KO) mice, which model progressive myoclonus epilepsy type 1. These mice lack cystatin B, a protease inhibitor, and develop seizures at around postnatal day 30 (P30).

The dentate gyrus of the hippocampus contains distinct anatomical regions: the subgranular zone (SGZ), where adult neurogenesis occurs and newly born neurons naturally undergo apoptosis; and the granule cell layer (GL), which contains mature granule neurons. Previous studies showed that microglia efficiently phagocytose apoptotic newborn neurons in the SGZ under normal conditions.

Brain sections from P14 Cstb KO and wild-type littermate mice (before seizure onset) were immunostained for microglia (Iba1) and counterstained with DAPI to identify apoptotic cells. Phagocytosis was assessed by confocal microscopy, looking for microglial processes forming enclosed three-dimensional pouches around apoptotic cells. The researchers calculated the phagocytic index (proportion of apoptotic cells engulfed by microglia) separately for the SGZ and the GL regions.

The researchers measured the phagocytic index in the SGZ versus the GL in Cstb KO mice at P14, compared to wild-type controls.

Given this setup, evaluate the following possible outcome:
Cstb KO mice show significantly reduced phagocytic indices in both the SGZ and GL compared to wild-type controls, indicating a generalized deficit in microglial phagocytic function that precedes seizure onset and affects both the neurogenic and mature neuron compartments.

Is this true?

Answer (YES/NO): NO